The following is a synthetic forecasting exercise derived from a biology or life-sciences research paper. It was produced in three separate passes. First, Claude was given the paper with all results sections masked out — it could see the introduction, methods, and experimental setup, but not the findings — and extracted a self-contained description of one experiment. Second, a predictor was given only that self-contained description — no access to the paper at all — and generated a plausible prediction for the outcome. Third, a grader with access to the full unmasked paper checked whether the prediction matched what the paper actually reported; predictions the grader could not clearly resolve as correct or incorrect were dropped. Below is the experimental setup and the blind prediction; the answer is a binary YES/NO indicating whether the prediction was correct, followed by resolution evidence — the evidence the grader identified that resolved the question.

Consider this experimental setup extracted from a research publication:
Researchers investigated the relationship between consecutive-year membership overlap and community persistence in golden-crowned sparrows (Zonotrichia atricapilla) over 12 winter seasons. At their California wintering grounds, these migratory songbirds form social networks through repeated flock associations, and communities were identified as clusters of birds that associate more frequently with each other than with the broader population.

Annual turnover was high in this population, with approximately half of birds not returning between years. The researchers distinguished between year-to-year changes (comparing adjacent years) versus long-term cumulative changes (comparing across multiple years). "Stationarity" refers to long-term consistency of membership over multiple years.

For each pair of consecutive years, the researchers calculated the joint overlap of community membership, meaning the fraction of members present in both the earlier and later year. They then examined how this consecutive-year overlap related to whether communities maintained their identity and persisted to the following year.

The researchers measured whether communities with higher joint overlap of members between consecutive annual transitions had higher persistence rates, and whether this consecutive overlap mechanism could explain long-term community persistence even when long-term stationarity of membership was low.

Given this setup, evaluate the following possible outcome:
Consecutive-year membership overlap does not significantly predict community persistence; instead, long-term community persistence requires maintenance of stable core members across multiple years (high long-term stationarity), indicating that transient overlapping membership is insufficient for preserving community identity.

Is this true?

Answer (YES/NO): NO